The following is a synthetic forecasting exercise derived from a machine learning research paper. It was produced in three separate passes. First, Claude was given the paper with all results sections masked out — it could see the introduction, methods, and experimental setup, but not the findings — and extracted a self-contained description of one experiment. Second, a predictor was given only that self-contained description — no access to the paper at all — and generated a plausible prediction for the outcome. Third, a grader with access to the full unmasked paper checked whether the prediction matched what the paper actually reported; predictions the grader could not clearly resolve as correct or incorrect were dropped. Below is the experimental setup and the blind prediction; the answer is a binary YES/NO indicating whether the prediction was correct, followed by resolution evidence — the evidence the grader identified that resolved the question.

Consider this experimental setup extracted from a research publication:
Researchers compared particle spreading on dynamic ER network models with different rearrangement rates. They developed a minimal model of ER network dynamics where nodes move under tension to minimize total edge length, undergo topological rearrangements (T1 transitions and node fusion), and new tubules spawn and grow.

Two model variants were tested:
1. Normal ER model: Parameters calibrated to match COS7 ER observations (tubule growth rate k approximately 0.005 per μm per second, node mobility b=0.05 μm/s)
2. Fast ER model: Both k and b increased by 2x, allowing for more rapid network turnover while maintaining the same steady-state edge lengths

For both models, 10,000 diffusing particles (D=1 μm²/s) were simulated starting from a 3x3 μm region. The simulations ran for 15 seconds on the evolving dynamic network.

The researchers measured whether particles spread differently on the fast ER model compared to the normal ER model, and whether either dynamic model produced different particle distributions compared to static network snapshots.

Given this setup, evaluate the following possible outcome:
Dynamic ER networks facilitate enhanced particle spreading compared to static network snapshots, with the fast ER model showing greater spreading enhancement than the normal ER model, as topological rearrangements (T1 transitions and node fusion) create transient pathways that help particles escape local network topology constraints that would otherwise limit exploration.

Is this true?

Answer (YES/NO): NO